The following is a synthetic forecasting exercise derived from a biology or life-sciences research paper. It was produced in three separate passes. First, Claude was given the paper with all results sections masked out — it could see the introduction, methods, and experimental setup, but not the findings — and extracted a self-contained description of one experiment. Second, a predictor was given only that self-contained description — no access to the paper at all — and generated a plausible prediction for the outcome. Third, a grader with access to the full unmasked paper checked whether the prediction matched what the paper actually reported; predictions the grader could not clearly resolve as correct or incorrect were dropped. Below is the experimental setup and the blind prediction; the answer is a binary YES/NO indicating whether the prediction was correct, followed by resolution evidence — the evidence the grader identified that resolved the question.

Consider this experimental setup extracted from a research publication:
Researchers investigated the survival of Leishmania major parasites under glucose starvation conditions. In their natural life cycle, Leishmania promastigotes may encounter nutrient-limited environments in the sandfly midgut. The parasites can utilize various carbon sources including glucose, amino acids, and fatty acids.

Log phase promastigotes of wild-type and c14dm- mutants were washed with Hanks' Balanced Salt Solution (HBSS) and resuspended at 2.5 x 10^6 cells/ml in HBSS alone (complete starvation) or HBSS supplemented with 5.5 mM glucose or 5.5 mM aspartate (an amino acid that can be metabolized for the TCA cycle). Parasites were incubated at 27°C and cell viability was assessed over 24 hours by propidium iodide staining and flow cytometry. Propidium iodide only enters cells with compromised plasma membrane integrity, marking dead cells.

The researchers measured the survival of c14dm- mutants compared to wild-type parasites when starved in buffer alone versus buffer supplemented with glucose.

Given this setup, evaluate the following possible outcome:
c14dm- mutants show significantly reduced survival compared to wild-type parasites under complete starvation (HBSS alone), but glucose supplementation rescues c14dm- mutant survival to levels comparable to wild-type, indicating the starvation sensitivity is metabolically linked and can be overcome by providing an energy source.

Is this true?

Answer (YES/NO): YES